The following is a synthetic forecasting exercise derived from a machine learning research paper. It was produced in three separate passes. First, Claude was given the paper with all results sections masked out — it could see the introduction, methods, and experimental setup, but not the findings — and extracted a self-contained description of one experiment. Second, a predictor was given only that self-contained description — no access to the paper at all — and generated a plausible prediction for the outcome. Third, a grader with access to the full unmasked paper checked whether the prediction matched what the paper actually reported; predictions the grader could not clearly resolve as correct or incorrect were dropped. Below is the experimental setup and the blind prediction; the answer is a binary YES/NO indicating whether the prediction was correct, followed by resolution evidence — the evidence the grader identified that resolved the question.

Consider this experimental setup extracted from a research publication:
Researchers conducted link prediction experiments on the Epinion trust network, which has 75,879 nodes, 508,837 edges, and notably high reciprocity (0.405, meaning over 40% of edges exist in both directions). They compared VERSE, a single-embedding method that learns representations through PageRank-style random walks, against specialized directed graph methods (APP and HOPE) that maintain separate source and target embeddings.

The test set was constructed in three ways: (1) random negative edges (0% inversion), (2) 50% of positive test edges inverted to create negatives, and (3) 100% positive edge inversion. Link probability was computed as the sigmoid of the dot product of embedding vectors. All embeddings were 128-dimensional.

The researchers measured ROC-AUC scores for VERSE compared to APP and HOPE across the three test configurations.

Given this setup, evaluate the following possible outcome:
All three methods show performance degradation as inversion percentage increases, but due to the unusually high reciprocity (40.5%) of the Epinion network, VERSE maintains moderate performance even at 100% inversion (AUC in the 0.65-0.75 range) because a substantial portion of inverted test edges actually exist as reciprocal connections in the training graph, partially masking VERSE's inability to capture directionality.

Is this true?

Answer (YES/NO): YES